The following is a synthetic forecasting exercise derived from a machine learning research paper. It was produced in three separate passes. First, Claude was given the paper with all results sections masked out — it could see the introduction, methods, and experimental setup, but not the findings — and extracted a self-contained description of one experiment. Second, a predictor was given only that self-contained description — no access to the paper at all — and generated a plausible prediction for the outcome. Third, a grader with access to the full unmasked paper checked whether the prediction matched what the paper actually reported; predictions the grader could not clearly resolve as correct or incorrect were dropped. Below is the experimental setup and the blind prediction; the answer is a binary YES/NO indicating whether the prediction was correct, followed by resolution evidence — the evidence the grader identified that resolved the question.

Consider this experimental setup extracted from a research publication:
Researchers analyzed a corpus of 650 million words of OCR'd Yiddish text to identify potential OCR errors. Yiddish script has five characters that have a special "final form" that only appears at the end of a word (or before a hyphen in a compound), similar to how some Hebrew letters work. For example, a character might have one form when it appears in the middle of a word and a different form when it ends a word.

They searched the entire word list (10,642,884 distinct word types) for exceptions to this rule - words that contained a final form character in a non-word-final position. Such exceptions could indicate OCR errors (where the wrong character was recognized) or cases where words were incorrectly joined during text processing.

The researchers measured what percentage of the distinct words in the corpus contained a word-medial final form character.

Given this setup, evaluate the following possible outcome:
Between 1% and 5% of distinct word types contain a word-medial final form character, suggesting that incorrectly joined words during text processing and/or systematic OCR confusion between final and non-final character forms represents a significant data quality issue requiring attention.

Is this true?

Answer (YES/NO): YES